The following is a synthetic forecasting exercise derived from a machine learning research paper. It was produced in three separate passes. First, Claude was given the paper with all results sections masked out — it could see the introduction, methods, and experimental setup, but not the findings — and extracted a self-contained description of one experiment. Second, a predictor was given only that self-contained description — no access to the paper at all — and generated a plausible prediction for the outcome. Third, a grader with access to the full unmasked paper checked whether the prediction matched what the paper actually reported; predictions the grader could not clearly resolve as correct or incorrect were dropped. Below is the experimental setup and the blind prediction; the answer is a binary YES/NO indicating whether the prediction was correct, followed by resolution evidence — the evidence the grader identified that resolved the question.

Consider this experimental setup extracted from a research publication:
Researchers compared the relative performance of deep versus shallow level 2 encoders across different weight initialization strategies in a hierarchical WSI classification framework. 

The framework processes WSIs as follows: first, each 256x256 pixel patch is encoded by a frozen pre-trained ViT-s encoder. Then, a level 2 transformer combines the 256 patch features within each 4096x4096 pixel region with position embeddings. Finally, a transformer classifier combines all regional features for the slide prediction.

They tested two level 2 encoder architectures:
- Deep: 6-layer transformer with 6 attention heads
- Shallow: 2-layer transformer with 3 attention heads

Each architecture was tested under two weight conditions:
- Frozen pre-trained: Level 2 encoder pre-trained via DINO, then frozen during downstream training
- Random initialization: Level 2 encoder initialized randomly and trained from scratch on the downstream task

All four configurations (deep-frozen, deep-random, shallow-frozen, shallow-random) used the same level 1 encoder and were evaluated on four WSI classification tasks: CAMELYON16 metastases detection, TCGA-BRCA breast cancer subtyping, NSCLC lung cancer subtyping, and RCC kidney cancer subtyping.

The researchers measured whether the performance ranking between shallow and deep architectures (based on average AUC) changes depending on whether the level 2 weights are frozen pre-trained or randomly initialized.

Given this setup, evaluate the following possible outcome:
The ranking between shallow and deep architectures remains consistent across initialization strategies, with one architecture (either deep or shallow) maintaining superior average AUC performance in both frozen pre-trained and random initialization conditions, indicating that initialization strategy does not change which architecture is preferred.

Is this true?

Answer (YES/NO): YES